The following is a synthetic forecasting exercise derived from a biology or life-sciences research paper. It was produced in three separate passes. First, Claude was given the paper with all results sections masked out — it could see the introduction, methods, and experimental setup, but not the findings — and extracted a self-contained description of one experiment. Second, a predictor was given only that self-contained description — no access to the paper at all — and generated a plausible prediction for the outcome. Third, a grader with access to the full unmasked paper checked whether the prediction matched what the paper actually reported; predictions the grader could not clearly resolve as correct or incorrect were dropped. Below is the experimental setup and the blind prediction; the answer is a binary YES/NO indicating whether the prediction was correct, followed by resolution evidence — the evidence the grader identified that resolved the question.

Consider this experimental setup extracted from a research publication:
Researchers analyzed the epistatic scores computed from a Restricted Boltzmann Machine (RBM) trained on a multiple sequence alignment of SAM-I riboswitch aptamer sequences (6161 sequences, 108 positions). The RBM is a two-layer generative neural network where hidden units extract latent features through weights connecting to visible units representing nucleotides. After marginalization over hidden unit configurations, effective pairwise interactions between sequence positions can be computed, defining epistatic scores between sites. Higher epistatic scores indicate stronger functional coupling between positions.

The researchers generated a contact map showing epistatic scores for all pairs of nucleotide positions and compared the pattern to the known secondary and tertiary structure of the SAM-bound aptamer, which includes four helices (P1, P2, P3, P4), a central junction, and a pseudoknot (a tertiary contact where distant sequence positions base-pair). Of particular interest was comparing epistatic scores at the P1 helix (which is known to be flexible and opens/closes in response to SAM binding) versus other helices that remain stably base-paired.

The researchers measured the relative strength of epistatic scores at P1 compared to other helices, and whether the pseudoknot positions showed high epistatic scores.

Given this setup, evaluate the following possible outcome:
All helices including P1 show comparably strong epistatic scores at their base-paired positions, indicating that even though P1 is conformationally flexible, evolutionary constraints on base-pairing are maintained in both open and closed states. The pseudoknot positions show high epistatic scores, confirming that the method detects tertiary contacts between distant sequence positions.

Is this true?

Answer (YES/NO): NO